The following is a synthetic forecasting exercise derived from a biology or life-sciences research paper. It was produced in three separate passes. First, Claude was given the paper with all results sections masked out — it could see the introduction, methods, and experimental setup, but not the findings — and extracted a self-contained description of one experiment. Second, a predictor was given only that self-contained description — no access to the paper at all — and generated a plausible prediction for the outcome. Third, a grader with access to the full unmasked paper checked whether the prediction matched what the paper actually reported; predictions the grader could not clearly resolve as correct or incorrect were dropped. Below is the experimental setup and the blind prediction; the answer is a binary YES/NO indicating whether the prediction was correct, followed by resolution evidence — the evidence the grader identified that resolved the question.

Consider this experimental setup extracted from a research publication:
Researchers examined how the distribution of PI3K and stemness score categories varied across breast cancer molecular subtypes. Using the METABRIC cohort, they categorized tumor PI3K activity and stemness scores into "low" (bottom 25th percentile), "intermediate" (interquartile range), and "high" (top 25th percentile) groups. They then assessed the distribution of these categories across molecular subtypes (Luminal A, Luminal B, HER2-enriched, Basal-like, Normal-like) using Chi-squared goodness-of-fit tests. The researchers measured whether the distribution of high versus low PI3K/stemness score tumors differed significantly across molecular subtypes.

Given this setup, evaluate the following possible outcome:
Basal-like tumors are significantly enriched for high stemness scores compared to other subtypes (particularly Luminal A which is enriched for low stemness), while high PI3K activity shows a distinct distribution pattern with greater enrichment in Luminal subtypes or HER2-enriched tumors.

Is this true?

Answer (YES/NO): NO